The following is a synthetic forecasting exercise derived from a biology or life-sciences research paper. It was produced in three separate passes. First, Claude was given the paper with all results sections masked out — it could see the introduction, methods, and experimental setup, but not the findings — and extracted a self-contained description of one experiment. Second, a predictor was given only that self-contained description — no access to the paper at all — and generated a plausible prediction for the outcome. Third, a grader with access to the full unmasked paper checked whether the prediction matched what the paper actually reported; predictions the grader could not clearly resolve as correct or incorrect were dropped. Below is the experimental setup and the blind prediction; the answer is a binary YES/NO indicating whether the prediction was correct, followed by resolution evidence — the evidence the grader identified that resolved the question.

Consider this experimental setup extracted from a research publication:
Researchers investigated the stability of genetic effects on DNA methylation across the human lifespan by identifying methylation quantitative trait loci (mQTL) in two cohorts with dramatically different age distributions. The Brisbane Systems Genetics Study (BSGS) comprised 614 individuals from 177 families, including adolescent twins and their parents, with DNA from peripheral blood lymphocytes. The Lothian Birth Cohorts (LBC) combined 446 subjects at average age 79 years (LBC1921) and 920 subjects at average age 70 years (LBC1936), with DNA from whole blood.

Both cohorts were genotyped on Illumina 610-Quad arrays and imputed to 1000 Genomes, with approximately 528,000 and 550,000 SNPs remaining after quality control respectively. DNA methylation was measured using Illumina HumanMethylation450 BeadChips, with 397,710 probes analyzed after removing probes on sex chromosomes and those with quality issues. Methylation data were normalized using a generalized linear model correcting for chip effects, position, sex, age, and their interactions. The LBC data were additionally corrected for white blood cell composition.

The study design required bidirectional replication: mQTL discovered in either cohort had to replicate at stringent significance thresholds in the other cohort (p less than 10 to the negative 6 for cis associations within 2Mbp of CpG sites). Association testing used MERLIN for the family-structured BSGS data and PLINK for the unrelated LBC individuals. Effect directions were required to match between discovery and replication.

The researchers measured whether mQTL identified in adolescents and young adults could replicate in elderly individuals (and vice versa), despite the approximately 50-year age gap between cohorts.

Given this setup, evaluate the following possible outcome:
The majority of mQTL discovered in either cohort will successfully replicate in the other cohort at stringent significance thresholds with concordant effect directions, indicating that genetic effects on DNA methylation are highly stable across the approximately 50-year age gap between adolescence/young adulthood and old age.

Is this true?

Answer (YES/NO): YES